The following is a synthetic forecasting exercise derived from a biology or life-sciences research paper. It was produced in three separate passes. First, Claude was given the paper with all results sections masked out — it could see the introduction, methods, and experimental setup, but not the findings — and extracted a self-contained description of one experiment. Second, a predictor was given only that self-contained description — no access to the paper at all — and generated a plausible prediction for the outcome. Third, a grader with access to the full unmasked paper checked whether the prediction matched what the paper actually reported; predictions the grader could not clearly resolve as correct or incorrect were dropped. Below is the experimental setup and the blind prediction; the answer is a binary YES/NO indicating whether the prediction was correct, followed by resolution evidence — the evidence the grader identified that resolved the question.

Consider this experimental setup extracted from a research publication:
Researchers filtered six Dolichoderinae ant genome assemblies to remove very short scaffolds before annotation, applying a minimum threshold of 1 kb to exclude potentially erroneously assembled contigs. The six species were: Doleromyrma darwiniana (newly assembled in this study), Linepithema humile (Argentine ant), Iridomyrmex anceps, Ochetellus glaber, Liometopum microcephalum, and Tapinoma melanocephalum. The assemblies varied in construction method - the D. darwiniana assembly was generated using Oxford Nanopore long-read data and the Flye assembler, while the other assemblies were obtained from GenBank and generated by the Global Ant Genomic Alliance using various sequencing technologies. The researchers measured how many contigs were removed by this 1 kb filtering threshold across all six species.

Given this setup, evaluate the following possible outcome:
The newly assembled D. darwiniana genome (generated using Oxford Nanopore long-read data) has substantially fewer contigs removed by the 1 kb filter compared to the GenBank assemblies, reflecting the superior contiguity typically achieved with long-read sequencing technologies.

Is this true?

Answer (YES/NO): NO